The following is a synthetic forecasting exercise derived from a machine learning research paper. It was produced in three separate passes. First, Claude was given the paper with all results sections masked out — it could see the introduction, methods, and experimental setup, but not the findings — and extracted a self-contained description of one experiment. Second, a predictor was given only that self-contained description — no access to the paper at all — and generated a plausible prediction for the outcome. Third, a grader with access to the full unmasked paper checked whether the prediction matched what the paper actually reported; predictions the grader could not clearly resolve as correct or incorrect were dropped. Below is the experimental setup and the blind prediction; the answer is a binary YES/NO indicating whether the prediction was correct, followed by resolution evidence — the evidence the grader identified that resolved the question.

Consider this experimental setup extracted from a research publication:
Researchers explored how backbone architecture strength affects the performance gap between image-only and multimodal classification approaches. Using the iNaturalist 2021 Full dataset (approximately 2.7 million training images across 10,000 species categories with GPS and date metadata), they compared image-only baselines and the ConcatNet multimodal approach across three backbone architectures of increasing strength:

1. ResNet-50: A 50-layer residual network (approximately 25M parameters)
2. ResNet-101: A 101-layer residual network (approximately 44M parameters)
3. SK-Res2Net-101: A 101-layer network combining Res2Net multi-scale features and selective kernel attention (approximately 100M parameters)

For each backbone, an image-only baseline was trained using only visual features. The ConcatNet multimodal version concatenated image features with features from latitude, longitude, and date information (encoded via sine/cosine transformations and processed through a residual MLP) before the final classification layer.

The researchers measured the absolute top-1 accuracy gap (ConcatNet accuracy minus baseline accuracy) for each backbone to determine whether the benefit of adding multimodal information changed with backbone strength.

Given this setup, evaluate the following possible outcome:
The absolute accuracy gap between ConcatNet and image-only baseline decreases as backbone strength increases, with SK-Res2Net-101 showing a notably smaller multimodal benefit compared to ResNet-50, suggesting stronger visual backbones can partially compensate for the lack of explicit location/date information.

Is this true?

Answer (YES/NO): YES